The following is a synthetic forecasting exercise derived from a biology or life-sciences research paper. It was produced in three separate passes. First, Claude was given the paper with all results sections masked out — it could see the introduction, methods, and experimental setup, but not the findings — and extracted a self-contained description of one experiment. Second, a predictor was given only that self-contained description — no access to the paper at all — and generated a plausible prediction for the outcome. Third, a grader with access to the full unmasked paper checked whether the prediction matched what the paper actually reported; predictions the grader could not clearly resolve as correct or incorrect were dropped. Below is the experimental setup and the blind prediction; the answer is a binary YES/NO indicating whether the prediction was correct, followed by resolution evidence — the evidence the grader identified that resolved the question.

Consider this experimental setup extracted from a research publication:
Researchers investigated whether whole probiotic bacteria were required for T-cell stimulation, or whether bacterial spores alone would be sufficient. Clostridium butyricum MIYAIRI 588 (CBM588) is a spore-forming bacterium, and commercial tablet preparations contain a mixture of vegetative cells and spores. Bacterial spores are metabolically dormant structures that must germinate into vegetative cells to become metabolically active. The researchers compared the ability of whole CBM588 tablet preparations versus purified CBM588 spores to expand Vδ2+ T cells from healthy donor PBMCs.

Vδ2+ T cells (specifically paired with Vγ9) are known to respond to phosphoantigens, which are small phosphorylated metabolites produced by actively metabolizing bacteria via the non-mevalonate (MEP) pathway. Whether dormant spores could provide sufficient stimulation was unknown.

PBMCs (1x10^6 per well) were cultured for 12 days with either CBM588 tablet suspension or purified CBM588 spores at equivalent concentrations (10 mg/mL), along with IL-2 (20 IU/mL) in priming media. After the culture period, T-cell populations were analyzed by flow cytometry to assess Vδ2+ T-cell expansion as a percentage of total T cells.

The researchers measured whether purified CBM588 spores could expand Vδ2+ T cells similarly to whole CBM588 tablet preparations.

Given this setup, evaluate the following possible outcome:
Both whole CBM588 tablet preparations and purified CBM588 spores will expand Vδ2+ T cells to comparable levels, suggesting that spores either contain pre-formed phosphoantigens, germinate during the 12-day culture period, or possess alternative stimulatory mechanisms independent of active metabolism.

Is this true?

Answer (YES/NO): YES